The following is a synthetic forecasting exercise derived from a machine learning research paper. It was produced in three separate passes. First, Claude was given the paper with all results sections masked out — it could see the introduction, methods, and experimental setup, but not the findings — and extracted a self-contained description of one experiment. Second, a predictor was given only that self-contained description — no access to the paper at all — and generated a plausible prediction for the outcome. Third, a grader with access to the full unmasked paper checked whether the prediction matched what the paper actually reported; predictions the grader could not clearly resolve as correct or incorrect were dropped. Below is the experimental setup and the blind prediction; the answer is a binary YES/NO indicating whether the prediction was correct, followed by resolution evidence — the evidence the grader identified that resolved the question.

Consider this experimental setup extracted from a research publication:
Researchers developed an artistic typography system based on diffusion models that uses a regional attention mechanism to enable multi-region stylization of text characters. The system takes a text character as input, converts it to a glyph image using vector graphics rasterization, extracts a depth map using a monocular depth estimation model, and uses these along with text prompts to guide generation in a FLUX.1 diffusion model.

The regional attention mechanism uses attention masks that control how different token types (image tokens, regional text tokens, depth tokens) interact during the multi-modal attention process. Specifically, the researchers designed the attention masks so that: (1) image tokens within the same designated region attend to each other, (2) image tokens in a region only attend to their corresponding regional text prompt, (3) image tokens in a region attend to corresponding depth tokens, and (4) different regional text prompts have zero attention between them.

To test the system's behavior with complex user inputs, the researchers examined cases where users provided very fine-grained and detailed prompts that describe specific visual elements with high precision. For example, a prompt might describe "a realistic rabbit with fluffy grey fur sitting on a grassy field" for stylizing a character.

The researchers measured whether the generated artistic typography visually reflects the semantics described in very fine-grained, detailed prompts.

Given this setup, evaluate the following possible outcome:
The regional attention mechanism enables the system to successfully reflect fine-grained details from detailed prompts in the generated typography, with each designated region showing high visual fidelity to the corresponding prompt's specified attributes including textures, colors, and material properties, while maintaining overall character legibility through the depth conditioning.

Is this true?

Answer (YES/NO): NO